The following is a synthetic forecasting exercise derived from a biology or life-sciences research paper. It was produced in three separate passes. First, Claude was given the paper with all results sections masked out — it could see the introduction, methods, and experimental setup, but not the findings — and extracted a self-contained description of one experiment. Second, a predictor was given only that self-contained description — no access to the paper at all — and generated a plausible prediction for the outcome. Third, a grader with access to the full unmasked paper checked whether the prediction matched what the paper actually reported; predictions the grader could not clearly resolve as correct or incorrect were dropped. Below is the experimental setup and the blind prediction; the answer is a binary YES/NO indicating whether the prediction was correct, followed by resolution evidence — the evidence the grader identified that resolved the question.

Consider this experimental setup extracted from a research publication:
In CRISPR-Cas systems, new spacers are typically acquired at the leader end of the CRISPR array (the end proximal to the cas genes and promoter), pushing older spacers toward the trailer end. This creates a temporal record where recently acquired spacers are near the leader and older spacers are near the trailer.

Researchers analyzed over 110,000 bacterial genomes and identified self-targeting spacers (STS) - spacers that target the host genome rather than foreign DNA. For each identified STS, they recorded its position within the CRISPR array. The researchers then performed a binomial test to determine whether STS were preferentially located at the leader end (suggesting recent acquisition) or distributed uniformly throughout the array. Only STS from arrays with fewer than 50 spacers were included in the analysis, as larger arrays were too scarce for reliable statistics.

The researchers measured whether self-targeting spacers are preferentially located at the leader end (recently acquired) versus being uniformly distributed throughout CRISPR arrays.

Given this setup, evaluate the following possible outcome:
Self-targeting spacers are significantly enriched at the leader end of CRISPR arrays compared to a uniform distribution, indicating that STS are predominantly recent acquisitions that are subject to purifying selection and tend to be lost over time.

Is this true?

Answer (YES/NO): NO